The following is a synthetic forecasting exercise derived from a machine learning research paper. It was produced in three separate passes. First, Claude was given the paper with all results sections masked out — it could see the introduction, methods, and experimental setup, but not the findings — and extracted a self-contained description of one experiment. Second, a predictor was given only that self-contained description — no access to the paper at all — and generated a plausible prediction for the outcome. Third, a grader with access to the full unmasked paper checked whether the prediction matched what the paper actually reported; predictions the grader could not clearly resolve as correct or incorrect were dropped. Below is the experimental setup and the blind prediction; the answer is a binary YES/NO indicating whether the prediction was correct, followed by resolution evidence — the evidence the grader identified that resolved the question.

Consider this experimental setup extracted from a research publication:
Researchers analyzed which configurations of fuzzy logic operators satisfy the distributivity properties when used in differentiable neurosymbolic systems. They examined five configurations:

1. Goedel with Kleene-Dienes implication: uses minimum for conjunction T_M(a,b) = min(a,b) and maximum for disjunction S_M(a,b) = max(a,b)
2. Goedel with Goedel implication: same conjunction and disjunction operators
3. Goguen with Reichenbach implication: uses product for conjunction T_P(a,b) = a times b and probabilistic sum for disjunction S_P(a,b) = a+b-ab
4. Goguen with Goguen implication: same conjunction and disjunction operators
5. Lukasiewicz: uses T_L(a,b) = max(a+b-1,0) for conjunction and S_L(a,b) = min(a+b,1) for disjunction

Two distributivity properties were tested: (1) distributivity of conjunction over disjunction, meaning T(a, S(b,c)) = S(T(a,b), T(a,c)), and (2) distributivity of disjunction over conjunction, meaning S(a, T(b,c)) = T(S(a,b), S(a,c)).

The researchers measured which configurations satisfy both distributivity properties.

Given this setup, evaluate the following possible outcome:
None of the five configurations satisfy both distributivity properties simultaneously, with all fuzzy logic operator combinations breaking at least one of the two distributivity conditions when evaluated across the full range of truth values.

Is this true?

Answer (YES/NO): NO